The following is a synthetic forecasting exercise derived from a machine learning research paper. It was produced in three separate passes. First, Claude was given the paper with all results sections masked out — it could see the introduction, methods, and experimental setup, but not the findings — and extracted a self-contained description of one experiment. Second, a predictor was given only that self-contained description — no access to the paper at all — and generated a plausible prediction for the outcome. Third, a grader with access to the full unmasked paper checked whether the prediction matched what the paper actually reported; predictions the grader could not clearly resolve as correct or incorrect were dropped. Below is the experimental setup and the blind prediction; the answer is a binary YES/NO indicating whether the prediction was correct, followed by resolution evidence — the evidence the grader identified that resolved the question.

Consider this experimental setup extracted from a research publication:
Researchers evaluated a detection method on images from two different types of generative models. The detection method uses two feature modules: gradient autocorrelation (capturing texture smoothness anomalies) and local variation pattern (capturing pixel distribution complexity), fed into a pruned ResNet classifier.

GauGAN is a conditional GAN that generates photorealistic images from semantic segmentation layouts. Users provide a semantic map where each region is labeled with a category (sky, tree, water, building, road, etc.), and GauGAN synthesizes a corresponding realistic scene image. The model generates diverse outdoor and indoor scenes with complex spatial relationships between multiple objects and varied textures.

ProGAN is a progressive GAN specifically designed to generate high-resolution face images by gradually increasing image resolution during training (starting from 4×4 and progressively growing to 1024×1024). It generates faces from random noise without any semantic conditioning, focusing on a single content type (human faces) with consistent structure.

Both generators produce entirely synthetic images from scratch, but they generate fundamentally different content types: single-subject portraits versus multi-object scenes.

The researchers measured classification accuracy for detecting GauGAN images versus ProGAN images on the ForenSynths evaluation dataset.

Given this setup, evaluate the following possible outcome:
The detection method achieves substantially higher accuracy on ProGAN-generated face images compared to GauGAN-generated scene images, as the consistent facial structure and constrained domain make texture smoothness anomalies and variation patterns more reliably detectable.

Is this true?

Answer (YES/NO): YES